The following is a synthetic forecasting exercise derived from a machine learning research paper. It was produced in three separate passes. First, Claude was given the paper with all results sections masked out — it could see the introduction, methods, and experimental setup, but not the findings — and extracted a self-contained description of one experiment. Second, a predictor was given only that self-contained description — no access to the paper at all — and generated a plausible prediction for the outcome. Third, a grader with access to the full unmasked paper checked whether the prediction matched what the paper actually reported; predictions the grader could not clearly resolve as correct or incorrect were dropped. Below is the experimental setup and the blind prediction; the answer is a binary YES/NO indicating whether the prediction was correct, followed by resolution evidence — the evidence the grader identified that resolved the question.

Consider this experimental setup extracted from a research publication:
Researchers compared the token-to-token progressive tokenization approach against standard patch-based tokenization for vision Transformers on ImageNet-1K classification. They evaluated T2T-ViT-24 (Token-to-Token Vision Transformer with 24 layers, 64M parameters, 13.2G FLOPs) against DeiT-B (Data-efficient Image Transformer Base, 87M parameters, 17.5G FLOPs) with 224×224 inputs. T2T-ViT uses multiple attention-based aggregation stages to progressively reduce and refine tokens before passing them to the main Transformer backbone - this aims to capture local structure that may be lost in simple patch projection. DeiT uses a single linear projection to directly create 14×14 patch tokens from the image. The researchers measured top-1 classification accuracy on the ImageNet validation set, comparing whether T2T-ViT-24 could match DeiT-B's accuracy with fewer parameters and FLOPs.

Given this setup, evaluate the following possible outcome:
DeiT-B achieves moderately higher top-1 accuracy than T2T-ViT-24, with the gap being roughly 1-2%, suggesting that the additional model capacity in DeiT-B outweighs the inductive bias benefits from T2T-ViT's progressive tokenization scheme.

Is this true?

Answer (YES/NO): NO